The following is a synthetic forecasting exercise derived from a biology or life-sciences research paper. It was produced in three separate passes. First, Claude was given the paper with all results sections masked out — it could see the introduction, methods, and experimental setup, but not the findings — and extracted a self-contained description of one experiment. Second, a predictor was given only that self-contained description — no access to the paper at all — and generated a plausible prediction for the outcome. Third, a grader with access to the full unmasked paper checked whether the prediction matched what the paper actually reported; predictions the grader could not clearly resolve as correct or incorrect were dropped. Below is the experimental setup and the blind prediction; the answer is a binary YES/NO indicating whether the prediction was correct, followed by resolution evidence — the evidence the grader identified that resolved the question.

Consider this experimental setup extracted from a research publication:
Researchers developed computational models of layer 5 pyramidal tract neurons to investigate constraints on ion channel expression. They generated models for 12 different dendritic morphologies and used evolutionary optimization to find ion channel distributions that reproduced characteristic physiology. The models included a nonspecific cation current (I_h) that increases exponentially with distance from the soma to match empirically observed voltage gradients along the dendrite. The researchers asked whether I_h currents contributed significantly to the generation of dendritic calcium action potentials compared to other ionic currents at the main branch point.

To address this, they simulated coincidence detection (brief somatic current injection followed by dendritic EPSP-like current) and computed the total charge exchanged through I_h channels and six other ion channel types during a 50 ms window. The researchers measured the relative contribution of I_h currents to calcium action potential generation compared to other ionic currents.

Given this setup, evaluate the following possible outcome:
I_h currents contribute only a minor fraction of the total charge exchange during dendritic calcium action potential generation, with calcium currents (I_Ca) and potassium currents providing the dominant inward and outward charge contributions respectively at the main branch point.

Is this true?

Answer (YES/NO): YES